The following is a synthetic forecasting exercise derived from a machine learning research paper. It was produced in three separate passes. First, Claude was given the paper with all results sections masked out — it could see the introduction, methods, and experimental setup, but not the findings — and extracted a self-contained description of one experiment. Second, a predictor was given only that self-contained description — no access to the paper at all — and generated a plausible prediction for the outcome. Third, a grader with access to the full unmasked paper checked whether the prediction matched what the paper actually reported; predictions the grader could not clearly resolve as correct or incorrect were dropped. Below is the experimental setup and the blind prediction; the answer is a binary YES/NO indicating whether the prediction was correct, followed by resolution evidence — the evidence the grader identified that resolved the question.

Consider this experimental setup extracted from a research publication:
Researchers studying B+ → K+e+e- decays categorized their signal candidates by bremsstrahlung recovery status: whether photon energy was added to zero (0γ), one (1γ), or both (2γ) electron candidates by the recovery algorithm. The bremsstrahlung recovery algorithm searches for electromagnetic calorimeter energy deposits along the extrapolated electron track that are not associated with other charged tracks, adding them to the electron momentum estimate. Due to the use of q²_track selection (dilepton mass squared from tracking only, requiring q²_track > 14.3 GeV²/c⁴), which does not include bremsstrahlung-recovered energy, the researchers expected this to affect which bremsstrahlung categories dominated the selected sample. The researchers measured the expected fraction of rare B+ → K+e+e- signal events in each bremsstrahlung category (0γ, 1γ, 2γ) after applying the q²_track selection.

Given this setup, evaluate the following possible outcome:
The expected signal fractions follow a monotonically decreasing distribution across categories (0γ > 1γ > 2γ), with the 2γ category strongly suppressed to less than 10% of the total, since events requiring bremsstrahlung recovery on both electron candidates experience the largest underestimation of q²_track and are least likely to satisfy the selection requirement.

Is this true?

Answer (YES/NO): YES